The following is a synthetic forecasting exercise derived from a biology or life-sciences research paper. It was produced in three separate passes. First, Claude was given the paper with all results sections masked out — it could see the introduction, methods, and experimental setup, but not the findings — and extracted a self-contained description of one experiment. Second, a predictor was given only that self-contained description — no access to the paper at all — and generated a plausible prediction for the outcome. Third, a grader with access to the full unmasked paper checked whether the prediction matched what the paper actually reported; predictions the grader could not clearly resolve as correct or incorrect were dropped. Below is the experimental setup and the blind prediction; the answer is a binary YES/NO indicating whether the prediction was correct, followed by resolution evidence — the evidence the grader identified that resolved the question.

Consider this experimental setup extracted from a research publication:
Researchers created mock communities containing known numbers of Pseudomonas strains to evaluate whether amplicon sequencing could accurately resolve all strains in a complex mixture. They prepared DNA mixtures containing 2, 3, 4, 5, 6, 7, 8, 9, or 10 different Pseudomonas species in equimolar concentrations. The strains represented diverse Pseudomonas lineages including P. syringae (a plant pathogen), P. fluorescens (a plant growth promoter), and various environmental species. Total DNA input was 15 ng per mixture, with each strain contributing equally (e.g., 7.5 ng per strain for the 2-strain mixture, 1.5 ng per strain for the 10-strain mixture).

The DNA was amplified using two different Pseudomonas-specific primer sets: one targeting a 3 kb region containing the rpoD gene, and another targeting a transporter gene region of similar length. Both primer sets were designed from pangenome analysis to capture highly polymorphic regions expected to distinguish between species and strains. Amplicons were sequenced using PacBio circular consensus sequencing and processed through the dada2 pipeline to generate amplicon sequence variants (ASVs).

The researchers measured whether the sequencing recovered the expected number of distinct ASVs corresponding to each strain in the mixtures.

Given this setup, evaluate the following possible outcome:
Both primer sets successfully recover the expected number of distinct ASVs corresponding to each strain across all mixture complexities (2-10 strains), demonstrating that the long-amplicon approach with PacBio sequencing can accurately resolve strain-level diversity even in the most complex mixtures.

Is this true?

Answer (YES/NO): NO